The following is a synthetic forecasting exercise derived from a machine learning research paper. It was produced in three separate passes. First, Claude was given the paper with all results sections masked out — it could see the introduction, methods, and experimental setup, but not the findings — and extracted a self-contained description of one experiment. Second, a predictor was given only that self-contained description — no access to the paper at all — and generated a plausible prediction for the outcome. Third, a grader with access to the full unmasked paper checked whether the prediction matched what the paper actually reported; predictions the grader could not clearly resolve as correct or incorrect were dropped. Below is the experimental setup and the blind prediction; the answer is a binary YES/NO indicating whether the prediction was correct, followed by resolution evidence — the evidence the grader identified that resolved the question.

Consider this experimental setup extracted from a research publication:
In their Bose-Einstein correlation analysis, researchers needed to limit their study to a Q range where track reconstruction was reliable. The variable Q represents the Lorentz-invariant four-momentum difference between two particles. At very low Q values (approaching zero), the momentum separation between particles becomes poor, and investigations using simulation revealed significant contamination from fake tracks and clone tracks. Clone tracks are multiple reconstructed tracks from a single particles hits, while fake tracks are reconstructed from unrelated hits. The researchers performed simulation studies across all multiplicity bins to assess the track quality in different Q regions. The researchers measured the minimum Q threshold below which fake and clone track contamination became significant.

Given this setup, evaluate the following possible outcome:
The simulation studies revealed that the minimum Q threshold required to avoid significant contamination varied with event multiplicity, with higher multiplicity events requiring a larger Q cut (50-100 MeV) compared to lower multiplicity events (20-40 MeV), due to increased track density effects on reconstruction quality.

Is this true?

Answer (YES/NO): NO